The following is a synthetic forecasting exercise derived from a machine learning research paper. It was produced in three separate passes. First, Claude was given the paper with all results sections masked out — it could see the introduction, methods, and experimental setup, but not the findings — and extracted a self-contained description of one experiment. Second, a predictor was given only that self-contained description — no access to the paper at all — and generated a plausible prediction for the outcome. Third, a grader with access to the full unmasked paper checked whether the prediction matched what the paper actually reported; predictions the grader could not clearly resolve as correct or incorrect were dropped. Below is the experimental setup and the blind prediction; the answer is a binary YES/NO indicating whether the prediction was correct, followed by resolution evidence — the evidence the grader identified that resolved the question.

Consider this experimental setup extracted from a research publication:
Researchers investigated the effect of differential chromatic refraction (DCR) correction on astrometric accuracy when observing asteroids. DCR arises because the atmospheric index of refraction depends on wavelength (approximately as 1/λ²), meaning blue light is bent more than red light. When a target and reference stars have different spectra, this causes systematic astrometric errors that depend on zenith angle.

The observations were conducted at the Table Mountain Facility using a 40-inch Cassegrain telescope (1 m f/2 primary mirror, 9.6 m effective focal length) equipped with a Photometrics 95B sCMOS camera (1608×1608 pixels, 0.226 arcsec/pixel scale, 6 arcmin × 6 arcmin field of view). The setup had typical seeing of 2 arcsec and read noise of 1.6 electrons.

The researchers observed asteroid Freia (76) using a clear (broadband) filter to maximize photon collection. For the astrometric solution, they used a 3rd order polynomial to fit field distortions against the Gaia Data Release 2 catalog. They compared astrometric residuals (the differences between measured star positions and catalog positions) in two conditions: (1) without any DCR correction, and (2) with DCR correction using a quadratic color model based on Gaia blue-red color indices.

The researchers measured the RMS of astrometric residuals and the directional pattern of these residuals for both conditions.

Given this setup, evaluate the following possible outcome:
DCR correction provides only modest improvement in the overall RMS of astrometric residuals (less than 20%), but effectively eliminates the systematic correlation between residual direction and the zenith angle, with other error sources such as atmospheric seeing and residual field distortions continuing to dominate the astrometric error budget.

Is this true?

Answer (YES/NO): NO